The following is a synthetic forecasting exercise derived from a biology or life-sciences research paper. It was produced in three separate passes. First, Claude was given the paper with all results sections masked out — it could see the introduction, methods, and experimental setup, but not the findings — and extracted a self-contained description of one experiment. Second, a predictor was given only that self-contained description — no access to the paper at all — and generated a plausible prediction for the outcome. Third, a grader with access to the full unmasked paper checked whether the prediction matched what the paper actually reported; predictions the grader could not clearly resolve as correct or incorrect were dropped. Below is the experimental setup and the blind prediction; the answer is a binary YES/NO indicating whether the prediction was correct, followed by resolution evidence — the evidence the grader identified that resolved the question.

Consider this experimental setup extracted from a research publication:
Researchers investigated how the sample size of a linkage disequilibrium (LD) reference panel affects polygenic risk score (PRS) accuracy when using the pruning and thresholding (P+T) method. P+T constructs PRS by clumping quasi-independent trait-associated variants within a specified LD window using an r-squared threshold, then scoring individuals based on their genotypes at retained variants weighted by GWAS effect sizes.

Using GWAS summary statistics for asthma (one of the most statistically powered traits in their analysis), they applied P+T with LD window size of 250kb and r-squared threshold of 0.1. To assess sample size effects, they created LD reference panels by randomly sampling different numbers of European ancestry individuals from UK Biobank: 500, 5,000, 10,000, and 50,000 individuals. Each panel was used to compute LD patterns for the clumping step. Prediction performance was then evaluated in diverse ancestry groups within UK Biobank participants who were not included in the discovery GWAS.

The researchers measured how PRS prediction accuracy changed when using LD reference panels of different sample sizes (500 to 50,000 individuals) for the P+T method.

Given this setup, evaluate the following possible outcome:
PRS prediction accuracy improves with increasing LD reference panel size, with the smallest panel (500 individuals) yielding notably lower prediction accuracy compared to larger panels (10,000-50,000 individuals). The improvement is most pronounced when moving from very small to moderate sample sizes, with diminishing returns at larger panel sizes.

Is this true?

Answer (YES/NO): NO